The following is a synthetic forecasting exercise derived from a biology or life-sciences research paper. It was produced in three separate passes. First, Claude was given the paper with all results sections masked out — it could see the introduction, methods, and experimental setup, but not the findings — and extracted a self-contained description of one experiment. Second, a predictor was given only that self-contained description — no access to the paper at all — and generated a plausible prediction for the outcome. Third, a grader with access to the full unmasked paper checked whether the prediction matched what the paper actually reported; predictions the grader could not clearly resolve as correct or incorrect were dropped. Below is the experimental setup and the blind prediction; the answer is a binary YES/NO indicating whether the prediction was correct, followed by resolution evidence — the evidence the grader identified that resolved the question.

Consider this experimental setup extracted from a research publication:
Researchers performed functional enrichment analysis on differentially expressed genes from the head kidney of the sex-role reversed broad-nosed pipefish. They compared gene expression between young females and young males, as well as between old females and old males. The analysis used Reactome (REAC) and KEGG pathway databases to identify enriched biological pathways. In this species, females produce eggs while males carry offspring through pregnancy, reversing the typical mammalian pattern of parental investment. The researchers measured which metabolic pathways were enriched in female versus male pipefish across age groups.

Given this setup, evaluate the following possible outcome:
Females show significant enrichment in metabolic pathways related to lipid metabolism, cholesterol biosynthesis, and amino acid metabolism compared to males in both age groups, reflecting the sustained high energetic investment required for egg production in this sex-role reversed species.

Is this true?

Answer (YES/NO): NO